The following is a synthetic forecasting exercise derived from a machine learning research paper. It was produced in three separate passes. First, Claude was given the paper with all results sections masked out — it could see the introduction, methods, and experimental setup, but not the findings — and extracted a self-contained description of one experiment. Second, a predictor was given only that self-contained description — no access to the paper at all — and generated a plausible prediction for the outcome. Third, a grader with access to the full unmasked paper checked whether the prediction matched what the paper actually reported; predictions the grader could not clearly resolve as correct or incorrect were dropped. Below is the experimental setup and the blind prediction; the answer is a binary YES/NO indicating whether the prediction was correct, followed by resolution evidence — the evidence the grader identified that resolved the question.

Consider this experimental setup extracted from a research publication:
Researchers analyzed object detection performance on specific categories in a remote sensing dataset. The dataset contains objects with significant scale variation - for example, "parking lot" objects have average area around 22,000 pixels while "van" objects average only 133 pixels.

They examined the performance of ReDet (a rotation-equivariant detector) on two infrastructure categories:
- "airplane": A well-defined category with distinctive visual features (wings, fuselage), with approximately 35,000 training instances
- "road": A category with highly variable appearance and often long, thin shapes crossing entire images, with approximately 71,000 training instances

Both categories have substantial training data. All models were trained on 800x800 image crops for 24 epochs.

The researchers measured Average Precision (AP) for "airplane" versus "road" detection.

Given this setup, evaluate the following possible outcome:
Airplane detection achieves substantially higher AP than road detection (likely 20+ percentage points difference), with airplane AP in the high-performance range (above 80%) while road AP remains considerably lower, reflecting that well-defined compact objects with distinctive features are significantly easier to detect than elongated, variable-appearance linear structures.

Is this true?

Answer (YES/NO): YES